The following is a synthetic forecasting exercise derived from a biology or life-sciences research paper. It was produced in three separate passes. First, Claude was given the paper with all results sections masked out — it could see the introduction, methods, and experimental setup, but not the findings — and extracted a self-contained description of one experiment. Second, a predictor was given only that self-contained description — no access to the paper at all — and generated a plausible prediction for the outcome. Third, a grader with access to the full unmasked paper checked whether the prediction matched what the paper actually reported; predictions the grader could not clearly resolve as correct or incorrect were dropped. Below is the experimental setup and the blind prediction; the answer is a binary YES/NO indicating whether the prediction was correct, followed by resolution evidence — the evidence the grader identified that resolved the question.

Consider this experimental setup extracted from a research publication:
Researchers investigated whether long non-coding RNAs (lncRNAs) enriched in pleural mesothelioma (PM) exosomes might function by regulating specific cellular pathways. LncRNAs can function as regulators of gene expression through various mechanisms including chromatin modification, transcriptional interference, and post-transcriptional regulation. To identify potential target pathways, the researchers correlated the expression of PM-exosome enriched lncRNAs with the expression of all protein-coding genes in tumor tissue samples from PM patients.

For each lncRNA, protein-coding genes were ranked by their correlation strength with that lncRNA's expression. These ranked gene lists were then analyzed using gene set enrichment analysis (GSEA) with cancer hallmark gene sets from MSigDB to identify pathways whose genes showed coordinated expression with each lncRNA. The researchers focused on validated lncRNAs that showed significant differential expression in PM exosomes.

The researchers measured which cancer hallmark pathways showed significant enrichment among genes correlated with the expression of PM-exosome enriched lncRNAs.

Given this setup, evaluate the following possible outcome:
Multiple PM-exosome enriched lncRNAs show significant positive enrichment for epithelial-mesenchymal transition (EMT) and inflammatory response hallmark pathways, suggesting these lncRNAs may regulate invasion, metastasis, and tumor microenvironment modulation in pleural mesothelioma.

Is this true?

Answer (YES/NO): NO